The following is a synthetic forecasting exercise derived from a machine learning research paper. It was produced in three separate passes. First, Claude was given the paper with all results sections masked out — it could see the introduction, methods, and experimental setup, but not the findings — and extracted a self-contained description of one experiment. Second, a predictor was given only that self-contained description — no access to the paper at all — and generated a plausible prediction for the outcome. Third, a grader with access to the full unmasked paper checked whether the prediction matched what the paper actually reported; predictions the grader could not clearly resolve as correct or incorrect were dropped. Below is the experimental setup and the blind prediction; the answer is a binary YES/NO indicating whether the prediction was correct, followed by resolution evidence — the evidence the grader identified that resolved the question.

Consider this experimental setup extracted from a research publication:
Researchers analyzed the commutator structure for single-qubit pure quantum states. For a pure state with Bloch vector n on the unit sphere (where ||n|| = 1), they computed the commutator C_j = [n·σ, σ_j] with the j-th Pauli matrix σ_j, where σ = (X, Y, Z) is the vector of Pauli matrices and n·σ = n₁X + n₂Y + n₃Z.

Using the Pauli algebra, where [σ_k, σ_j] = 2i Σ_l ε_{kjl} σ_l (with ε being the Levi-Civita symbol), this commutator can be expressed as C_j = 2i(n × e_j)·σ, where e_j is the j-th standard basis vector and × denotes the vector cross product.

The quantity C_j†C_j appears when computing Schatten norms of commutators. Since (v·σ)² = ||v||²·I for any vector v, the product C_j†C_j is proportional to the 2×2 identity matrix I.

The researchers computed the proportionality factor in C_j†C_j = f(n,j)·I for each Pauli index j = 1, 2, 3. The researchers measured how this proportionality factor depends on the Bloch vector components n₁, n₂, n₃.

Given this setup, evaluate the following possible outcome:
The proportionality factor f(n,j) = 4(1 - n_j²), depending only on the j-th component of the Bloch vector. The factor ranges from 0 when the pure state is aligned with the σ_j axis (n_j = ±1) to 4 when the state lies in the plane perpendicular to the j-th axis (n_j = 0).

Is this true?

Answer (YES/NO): YES